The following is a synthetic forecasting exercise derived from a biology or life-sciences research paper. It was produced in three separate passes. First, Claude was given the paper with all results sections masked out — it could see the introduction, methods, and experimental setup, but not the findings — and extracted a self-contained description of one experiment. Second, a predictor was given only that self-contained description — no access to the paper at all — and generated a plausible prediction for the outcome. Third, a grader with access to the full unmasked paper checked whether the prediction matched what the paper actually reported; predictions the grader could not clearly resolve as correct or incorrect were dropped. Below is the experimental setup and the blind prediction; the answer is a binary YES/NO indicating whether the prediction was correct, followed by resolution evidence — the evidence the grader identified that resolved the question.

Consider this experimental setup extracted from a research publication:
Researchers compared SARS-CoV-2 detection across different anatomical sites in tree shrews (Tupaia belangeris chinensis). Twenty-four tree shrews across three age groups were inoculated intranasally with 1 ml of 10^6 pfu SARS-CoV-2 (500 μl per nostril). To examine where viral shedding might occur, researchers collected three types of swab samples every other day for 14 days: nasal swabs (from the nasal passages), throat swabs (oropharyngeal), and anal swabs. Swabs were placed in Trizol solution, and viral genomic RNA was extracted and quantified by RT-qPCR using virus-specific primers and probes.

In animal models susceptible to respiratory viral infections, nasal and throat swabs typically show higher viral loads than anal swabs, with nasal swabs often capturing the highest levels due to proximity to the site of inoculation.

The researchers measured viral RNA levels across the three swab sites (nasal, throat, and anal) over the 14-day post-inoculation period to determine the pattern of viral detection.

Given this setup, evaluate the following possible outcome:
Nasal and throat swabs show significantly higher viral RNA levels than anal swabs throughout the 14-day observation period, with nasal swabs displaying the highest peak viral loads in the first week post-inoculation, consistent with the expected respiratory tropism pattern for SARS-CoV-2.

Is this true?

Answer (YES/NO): NO